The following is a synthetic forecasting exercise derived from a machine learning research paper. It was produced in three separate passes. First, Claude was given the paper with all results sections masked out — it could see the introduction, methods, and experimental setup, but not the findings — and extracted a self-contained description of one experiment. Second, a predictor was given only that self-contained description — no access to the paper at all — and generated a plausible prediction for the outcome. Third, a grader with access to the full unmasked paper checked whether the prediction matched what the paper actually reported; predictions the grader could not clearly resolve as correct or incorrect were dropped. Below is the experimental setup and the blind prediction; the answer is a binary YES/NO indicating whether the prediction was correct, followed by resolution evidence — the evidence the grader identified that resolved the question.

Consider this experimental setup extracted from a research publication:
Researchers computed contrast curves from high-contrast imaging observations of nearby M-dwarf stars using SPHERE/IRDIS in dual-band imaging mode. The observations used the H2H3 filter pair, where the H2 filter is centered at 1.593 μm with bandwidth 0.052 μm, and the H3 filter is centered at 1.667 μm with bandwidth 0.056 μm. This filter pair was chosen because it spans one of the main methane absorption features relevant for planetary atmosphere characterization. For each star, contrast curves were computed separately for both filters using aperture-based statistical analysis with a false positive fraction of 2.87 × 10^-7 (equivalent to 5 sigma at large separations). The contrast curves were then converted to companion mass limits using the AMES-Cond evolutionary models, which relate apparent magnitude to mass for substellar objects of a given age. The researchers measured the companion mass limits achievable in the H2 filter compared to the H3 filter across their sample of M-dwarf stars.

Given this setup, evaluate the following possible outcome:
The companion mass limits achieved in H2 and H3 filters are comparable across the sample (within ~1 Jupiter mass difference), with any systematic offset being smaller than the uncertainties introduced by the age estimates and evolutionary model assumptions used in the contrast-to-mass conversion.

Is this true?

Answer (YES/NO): NO